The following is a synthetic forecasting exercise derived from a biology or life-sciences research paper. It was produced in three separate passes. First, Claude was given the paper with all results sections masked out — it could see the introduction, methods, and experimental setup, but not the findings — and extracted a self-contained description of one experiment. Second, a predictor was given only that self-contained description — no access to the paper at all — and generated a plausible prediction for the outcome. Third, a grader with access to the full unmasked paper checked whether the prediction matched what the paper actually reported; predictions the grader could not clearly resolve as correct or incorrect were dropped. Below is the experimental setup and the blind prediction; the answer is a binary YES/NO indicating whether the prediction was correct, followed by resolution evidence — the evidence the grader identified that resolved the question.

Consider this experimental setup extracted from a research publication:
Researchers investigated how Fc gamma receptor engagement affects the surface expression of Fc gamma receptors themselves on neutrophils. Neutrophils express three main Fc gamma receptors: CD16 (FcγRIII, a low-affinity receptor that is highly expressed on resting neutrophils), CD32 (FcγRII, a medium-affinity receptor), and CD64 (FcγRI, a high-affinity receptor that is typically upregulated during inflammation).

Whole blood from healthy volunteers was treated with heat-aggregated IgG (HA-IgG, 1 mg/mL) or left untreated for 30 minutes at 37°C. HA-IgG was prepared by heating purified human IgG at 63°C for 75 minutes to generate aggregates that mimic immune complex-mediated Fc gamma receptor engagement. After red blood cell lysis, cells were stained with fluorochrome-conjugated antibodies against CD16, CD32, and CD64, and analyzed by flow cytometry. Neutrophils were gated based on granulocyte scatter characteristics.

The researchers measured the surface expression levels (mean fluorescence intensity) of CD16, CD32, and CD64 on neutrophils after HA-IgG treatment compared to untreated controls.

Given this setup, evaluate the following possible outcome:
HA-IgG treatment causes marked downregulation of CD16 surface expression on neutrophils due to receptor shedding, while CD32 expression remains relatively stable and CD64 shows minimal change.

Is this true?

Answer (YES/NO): NO